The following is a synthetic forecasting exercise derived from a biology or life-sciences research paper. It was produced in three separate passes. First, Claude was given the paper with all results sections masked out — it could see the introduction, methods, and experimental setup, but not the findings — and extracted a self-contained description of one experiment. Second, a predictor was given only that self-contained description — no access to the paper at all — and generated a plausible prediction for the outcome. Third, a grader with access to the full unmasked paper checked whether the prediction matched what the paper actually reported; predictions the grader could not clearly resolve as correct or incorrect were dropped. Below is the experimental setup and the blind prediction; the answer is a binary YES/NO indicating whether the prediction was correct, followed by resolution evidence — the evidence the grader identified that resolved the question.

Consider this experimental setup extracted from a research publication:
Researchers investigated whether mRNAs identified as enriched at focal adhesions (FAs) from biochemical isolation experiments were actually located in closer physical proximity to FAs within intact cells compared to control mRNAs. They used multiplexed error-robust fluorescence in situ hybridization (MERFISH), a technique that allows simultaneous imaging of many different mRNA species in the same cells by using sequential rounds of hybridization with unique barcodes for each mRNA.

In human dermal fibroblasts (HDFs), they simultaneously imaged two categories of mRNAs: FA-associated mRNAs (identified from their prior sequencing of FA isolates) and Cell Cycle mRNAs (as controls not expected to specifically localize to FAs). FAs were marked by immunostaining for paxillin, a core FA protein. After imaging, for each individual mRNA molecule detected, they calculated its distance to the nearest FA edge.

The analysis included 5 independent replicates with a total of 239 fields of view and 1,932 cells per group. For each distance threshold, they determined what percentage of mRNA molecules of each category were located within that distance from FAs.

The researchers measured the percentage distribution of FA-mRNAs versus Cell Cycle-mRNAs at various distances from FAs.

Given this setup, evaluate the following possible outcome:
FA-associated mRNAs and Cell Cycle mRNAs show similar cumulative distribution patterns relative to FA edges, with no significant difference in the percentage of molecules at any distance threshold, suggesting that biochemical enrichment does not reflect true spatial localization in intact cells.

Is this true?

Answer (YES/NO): NO